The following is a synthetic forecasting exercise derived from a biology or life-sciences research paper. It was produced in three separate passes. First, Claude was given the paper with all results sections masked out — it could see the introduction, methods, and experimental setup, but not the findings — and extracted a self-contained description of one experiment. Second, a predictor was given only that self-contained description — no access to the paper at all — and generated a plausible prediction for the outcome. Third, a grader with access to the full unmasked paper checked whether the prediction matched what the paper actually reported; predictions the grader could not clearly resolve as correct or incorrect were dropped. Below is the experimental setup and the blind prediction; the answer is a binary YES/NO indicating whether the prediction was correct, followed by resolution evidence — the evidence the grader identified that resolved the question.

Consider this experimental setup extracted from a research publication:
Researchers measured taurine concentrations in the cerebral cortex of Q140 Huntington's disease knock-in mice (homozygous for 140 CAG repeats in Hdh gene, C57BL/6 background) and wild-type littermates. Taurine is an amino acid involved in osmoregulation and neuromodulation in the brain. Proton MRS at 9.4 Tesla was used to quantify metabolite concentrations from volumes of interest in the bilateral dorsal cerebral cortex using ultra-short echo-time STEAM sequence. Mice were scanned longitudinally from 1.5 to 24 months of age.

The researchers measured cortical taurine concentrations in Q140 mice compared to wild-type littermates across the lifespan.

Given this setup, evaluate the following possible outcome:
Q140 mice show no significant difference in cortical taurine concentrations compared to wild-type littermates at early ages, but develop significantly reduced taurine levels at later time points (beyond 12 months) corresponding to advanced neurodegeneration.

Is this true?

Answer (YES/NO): NO